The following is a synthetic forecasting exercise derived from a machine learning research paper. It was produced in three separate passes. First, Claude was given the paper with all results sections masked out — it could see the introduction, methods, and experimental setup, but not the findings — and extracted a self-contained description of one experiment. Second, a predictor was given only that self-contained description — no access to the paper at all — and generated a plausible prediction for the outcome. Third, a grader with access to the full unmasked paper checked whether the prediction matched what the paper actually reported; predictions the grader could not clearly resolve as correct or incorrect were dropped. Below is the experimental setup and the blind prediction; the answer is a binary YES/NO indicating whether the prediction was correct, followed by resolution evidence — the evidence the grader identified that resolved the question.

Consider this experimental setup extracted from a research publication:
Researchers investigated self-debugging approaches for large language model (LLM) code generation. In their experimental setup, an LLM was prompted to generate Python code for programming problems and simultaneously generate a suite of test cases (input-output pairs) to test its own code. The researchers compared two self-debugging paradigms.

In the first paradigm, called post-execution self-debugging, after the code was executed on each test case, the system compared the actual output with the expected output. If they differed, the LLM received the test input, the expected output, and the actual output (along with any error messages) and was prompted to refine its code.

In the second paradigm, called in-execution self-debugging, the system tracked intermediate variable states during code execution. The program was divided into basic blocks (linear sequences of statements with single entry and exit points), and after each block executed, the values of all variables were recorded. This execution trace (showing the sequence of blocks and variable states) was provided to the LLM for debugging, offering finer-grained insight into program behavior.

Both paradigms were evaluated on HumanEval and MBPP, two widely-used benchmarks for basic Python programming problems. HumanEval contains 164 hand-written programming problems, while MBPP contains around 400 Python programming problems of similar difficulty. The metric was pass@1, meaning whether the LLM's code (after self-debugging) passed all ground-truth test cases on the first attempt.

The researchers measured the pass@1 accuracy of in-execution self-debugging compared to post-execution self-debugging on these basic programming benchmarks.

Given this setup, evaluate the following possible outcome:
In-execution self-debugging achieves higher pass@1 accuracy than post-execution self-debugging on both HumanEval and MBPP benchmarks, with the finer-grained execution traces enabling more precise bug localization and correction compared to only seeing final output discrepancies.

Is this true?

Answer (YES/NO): YES